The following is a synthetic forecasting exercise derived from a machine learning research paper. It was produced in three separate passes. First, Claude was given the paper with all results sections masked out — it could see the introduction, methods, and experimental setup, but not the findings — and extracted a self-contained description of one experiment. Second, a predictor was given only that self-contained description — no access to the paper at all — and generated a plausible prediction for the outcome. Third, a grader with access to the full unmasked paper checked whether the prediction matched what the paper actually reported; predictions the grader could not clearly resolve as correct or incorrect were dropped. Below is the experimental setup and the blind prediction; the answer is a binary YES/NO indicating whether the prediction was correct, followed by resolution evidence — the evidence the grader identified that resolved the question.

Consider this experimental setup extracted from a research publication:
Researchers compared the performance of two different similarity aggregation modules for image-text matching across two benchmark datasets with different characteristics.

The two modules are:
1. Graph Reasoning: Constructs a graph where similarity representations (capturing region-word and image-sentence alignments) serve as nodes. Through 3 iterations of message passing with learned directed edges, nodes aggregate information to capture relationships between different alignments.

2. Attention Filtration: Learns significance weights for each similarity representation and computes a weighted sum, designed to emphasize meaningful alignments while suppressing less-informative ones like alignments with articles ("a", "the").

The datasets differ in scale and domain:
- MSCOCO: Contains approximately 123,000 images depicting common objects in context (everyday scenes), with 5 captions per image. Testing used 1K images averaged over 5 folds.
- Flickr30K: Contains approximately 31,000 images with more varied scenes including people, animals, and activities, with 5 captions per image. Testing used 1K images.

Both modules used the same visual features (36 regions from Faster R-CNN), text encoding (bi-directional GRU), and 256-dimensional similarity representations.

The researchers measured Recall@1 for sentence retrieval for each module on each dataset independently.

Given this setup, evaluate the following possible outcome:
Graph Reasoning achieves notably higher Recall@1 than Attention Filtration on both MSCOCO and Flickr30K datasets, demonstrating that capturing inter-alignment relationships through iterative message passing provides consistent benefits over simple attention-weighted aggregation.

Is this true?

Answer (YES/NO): YES